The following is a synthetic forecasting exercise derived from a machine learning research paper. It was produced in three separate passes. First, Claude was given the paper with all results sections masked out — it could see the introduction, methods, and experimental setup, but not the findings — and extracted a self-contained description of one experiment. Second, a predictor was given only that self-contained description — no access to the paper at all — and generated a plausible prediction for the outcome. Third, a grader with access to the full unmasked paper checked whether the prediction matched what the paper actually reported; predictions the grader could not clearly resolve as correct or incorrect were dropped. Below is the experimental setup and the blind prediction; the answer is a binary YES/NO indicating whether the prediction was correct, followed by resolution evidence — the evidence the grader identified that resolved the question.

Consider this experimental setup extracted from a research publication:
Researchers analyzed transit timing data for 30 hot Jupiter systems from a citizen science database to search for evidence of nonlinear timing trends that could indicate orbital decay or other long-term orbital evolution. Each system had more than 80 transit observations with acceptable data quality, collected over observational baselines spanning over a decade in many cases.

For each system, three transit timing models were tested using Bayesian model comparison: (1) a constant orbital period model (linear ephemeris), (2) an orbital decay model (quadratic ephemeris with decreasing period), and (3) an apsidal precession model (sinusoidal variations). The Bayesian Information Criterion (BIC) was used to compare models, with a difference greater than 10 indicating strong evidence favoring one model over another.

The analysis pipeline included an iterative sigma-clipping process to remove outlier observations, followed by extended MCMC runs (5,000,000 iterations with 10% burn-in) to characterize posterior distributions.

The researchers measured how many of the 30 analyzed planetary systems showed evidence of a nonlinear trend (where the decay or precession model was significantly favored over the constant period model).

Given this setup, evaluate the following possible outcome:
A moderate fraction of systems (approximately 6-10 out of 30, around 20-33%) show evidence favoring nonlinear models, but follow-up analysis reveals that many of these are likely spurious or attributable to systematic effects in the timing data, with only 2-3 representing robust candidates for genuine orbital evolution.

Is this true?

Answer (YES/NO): NO